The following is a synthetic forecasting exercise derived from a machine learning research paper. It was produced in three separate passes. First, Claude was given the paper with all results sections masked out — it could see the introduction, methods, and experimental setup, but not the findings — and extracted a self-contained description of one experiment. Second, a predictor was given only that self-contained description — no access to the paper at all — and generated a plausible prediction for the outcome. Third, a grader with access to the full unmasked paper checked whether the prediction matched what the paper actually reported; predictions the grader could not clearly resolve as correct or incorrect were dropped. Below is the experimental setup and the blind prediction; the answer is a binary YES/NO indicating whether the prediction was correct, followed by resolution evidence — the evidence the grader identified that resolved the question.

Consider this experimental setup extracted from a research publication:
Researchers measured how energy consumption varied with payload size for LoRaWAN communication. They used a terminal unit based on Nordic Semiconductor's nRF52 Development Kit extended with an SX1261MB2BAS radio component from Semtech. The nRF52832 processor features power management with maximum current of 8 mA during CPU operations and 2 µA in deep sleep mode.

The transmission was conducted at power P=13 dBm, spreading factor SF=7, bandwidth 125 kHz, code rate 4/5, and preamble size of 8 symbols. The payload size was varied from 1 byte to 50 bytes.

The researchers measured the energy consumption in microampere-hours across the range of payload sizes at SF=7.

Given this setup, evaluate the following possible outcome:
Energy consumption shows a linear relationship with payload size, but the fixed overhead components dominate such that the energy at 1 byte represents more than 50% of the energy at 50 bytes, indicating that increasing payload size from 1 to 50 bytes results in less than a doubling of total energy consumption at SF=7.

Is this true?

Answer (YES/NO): NO